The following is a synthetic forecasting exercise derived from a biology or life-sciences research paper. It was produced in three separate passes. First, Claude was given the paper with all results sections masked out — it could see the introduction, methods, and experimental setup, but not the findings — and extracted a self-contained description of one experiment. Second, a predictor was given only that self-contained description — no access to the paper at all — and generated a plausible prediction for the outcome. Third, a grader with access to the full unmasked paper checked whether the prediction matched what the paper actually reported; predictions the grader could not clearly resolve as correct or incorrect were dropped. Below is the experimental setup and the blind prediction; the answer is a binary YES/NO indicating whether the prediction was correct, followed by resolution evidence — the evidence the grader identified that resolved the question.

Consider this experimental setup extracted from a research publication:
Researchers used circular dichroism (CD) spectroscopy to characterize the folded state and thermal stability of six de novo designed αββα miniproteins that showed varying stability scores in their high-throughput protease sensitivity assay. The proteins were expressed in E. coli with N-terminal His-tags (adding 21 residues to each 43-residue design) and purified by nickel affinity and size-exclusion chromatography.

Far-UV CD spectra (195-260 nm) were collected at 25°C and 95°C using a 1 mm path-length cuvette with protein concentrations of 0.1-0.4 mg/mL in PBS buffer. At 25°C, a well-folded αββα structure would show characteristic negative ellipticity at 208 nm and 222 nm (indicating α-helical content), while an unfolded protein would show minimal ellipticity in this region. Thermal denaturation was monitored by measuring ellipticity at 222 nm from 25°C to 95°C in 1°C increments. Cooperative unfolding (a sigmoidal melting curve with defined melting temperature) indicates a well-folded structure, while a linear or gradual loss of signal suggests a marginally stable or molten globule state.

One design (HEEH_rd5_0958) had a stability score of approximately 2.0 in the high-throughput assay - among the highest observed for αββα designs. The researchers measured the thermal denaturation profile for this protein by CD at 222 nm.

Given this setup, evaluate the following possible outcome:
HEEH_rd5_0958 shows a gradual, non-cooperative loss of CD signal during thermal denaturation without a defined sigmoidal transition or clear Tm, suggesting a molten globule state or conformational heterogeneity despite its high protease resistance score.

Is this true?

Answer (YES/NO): YES